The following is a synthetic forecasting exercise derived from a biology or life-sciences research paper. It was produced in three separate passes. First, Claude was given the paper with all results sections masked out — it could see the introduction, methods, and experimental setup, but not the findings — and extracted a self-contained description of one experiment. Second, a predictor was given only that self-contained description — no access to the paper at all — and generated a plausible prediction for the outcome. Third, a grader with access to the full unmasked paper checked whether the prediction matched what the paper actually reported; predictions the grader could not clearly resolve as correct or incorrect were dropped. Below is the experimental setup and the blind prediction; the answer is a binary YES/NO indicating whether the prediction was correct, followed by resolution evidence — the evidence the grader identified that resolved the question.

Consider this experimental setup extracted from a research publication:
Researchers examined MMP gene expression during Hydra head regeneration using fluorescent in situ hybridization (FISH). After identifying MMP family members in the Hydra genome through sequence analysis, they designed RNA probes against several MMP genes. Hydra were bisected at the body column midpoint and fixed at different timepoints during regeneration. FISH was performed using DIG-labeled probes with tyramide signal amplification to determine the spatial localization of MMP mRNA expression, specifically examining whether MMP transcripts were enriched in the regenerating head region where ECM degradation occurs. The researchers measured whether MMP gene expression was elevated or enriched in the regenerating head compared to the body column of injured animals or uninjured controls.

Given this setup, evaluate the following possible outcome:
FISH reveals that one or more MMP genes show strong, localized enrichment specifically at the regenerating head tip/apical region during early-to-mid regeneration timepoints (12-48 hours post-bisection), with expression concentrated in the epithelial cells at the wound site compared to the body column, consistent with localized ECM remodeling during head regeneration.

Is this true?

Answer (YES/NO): YES